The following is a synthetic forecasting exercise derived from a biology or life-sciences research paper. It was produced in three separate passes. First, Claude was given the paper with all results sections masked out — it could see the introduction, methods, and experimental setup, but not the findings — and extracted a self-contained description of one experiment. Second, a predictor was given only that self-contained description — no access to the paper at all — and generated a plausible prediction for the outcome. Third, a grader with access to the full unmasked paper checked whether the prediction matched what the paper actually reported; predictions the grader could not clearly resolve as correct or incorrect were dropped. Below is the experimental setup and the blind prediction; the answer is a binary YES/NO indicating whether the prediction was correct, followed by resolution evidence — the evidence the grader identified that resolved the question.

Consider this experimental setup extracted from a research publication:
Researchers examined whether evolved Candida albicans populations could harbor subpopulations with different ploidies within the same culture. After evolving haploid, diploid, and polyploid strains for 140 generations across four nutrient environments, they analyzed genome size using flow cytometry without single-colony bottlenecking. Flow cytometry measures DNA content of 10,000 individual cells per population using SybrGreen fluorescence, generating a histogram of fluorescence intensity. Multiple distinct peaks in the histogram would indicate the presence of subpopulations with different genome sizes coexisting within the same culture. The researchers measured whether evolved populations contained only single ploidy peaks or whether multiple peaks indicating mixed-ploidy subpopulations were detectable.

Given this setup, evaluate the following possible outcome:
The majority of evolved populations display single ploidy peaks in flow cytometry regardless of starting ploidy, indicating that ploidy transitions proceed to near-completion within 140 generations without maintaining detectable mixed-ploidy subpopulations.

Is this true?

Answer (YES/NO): NO